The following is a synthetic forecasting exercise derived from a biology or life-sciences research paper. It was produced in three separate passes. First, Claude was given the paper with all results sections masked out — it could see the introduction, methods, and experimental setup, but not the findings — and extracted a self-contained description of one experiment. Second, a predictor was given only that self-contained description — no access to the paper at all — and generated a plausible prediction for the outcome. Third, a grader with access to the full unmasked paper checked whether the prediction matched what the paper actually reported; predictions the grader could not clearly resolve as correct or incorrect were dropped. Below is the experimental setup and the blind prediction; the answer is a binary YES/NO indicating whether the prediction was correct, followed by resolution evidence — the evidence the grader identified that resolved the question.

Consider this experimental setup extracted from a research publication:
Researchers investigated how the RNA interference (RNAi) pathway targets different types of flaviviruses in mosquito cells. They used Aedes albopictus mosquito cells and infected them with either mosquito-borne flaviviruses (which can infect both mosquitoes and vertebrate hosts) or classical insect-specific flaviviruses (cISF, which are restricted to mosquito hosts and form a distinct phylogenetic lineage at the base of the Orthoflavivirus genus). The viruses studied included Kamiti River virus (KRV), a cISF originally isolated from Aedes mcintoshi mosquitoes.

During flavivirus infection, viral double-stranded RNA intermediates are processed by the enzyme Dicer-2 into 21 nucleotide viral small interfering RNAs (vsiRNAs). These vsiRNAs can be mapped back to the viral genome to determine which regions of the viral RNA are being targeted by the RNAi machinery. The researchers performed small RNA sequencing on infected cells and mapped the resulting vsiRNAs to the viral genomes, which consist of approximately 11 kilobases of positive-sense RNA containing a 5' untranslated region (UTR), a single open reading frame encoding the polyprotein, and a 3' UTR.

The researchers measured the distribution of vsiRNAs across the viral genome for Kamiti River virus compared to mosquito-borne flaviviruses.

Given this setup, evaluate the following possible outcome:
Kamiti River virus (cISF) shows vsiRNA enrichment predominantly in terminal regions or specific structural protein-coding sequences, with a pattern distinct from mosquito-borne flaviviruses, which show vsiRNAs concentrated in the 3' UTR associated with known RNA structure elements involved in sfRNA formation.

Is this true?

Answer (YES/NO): NO